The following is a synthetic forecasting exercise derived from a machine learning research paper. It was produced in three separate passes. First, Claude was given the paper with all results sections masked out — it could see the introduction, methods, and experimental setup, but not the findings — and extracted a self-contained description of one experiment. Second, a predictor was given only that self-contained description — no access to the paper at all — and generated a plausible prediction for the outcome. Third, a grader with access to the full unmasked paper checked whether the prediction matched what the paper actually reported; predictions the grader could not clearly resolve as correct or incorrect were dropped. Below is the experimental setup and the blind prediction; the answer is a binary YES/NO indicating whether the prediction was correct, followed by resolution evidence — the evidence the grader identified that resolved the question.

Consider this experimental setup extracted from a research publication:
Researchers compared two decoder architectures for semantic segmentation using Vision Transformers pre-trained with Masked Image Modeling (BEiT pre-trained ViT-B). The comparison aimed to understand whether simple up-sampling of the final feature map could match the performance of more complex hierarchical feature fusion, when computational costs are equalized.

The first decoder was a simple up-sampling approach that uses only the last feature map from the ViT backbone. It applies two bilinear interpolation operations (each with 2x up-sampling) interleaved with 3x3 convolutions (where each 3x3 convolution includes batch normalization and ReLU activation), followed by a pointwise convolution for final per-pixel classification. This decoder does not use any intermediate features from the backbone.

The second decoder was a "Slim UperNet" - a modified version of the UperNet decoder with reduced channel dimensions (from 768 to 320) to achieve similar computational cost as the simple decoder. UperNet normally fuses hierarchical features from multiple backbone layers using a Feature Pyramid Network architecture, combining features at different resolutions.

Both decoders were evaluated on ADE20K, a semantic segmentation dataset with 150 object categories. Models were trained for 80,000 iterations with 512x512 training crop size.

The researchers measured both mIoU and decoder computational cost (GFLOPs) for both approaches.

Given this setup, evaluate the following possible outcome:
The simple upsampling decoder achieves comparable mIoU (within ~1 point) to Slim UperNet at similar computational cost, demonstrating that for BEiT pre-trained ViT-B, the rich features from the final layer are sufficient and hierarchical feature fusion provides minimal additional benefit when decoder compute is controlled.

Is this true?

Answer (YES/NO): YES